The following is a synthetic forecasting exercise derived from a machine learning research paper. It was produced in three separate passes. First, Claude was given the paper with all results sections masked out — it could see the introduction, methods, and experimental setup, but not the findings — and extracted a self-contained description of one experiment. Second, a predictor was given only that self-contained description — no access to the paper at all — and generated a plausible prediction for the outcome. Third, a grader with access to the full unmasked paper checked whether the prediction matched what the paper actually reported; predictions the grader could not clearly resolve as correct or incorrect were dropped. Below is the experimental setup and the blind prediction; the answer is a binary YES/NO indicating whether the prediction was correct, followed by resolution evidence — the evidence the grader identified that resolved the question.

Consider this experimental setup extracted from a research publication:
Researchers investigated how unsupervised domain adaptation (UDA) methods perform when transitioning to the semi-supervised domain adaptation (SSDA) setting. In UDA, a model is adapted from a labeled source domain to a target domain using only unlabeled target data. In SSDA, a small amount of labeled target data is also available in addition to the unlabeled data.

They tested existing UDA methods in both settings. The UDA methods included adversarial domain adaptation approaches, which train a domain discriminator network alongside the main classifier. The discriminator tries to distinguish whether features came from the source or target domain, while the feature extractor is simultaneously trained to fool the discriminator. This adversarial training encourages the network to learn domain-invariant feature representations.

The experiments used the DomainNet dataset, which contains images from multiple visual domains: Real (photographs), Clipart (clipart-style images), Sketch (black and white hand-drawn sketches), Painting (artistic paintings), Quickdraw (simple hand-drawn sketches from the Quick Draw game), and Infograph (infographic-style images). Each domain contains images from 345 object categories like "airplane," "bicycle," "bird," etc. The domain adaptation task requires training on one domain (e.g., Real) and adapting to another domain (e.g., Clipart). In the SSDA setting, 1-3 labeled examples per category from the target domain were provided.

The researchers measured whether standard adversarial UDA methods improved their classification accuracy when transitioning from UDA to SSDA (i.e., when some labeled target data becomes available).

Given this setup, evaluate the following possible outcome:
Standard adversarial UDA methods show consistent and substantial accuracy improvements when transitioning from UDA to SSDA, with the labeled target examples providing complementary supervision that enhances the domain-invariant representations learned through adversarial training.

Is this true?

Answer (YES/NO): NO